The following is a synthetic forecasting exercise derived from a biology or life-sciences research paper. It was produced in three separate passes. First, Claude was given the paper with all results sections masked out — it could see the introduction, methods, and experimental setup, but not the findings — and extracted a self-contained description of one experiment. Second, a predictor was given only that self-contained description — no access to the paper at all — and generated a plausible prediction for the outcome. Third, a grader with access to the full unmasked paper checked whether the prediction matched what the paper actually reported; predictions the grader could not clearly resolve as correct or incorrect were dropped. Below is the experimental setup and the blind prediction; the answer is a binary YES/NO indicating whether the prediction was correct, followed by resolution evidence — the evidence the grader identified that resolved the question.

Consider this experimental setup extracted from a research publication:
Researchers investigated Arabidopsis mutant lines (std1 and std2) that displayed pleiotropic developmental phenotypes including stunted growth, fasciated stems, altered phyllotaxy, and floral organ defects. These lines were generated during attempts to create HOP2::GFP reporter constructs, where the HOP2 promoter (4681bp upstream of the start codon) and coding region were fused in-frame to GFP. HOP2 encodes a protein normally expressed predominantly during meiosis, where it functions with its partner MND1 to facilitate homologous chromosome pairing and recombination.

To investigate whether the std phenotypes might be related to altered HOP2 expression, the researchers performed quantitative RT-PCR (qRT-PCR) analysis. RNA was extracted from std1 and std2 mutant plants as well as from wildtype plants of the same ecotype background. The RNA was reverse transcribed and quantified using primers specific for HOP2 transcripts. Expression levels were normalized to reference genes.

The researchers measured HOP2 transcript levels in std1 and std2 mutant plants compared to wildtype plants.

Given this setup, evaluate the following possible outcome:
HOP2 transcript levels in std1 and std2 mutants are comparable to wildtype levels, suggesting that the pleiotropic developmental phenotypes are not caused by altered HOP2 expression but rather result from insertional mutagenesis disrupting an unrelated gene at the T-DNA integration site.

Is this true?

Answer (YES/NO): NO